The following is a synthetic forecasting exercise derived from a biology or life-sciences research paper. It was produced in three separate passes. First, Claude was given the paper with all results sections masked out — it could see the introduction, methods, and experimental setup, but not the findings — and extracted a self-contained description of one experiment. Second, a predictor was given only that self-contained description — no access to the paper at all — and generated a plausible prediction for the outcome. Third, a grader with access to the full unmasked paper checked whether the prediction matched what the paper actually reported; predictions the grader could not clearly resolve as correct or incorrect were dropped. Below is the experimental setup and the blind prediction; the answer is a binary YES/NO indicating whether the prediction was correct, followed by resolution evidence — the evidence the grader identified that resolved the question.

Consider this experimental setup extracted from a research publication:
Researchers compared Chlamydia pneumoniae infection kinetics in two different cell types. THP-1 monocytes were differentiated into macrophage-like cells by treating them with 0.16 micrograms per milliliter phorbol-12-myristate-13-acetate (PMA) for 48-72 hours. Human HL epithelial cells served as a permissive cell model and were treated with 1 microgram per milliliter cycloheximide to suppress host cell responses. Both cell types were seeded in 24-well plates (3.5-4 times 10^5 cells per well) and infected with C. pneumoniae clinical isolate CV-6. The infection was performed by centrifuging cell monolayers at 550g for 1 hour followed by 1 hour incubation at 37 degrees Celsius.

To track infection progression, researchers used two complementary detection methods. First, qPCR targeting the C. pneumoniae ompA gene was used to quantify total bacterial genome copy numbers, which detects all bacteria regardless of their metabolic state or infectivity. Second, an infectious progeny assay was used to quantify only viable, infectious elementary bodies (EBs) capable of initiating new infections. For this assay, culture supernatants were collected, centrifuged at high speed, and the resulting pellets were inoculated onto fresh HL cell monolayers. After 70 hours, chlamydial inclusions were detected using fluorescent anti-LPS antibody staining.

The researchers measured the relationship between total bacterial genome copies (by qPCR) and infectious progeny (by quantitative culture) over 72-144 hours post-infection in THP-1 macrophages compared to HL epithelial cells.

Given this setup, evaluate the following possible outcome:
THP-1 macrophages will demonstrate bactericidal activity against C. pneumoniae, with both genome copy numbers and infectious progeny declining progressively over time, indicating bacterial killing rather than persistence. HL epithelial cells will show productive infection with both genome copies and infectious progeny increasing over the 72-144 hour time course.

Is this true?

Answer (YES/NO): NO